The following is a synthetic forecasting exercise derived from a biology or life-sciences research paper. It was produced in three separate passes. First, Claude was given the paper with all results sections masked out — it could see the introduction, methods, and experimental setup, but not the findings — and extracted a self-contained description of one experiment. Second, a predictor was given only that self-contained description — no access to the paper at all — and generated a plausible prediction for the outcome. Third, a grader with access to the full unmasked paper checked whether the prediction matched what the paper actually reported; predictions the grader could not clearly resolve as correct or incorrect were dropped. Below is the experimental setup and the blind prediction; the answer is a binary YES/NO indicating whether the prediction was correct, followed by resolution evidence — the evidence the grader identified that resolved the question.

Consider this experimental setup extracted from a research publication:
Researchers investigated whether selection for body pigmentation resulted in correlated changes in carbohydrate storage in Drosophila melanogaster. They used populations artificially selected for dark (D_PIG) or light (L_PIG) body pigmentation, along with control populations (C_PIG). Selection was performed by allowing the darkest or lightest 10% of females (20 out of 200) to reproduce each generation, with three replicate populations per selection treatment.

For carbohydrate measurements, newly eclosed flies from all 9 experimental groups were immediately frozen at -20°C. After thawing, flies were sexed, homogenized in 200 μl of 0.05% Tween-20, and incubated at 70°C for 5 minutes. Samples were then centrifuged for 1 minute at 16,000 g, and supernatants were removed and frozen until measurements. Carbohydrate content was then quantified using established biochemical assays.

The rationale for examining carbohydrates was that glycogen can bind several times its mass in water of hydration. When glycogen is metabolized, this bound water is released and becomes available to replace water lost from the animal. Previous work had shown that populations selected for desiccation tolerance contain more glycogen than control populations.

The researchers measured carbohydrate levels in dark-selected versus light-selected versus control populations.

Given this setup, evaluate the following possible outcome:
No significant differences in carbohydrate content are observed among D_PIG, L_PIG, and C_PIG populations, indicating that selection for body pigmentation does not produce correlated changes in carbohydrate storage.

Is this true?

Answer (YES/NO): YES